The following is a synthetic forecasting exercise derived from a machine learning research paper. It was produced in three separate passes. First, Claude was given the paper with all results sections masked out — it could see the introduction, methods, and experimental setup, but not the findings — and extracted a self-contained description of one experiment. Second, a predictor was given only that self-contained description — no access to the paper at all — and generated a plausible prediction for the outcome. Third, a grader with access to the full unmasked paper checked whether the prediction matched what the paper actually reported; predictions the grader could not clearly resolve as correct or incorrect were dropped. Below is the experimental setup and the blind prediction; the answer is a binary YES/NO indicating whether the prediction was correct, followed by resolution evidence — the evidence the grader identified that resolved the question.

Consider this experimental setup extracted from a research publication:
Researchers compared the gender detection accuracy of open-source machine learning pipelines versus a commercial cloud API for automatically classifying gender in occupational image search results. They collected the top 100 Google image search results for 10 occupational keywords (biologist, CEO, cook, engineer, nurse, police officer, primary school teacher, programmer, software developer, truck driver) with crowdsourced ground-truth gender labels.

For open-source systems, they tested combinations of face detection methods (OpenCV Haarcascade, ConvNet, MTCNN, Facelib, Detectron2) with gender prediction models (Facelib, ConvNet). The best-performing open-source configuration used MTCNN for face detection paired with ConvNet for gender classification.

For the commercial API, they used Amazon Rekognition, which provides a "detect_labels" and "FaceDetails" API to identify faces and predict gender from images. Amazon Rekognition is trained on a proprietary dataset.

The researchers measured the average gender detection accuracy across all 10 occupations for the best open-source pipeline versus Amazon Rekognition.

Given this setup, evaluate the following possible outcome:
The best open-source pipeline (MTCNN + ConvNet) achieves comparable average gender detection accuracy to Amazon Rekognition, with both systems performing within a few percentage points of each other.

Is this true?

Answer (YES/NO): NO